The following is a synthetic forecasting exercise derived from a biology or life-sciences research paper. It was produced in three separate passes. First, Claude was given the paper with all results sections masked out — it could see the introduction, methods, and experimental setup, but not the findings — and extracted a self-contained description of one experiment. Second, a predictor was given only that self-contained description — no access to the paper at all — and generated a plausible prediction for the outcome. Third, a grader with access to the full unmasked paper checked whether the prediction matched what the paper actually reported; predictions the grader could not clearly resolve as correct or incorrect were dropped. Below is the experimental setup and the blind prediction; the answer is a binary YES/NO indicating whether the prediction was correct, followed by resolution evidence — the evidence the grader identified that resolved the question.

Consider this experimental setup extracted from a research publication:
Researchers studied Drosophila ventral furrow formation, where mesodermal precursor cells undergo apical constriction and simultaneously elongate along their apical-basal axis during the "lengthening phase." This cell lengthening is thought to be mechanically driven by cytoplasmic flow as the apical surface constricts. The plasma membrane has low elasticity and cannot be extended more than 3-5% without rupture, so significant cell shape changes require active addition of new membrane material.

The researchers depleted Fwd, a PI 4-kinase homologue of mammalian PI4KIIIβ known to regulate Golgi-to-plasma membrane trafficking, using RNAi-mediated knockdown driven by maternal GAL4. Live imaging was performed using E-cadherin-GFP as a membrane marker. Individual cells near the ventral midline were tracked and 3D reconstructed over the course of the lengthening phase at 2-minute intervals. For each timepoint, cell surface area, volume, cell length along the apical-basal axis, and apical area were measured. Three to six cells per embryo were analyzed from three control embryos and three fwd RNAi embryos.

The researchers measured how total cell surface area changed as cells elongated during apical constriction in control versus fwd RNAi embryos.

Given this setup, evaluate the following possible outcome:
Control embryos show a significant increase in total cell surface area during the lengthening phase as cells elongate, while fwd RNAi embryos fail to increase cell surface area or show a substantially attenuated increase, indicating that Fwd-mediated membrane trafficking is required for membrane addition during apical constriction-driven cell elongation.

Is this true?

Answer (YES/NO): YES